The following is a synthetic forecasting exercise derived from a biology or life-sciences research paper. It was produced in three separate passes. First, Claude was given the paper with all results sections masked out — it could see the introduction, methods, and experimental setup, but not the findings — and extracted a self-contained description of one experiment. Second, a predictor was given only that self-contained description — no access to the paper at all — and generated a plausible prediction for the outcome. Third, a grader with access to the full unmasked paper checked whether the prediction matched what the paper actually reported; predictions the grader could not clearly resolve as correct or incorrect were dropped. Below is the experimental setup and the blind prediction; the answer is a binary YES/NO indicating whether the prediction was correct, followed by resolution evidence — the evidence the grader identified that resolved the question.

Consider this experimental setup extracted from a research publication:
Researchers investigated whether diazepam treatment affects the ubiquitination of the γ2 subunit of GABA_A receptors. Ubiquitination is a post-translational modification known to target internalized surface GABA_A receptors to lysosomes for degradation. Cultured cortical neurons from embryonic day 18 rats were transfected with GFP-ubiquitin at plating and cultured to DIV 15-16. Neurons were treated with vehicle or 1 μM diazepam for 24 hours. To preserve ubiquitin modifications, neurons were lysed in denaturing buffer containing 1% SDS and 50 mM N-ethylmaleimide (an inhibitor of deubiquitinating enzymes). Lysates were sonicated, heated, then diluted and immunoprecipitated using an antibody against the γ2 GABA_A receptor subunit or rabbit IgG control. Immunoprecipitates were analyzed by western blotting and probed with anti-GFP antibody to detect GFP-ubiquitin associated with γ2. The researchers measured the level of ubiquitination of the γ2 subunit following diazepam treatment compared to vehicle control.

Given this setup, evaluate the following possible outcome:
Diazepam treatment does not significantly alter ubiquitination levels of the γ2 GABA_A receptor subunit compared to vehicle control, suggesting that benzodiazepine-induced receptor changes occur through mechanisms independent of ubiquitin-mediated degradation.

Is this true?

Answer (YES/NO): NO